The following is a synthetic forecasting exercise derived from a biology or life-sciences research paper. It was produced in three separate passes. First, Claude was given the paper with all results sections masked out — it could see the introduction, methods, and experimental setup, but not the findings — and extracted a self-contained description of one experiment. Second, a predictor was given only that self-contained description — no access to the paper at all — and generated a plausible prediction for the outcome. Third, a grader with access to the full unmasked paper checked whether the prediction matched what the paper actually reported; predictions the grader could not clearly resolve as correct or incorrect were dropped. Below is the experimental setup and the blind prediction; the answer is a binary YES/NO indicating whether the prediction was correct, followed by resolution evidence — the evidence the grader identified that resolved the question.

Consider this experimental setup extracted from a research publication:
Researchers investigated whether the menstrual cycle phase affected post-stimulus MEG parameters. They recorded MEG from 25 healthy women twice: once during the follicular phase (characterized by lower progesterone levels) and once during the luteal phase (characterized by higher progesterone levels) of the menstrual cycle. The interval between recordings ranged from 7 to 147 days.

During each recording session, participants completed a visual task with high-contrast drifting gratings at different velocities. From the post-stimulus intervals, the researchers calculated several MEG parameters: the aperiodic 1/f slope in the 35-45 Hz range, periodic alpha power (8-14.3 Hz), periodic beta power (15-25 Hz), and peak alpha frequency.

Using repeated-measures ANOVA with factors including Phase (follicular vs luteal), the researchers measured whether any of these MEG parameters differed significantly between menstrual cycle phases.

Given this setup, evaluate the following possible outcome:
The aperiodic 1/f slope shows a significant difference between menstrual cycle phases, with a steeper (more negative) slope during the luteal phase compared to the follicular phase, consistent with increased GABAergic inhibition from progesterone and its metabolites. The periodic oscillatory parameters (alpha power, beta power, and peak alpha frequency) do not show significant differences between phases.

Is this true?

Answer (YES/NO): NO